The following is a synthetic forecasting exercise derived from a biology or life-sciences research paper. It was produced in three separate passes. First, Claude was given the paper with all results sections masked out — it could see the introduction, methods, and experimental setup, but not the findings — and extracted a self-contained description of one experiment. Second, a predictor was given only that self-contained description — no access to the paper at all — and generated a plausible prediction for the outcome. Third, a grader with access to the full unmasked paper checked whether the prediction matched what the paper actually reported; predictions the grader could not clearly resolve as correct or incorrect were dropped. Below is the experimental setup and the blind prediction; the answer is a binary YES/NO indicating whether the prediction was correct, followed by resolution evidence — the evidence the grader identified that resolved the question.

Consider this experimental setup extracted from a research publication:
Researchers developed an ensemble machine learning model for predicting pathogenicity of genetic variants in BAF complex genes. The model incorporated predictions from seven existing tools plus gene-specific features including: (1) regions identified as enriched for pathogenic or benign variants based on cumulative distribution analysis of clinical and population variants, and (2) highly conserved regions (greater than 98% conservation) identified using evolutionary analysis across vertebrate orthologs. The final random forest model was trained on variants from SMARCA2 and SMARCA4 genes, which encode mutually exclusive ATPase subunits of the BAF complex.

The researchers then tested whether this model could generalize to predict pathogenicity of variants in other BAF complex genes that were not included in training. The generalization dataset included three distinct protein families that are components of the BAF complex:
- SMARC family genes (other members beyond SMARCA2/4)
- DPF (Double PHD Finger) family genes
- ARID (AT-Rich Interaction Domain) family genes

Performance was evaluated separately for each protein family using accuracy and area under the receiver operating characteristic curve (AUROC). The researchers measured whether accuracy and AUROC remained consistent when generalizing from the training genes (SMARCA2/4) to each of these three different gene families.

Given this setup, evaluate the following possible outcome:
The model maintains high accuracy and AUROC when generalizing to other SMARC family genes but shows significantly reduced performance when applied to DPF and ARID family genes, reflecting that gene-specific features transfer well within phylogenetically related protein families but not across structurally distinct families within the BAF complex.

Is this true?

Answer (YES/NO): NO